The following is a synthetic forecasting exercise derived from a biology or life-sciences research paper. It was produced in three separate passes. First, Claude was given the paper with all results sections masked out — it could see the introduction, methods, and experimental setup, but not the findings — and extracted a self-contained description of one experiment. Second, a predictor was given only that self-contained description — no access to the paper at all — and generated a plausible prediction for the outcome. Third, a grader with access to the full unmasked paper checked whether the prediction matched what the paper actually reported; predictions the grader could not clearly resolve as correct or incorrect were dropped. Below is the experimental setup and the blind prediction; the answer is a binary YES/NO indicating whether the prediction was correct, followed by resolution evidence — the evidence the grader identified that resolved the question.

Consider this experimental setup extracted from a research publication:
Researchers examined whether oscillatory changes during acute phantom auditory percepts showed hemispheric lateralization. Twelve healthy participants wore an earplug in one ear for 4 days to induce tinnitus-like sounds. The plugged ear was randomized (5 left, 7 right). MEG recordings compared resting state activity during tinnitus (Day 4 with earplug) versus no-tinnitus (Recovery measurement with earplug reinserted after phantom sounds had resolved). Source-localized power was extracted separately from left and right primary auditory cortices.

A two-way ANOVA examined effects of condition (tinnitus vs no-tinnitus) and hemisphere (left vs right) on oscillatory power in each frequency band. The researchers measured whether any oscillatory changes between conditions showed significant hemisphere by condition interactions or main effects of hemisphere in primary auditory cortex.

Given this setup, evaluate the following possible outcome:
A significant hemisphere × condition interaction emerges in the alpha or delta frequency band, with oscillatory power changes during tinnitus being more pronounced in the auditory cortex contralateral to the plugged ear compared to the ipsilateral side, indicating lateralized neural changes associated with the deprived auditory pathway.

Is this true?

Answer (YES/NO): NO